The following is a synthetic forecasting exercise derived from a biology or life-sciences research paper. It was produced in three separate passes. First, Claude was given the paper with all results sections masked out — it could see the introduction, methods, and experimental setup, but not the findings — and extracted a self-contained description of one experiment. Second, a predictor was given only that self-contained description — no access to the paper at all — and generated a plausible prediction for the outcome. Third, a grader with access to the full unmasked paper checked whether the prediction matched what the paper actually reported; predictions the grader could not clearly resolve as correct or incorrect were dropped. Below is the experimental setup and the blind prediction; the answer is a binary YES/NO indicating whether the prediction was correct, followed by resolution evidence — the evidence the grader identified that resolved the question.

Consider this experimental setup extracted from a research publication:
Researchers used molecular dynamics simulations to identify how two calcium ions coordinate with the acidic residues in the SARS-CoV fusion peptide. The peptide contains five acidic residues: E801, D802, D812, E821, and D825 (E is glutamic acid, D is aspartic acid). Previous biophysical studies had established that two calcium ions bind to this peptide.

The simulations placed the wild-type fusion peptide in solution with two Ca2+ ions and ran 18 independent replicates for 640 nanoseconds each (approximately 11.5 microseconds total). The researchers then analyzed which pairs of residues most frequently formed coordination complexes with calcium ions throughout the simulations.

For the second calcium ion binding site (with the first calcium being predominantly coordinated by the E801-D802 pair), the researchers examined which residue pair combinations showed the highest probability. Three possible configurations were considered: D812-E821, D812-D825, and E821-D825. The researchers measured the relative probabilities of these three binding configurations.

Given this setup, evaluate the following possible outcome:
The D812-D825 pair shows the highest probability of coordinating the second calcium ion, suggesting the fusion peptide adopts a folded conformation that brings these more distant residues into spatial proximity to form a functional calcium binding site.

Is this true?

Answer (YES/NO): NO